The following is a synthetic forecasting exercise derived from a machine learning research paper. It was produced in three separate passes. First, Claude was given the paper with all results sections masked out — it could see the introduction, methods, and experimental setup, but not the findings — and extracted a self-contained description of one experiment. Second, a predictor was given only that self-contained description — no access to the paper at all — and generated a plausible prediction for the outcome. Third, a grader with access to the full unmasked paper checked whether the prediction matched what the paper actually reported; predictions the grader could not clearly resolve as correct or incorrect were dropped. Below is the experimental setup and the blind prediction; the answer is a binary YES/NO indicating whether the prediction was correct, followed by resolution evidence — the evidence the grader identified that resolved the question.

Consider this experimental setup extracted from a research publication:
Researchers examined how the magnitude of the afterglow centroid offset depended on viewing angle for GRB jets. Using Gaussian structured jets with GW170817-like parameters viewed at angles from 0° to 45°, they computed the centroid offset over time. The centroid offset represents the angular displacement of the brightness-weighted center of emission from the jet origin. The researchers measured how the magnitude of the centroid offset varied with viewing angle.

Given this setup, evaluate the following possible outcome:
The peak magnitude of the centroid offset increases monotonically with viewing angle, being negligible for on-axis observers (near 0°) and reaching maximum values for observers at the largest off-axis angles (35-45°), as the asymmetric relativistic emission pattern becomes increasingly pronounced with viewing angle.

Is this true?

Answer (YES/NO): NO